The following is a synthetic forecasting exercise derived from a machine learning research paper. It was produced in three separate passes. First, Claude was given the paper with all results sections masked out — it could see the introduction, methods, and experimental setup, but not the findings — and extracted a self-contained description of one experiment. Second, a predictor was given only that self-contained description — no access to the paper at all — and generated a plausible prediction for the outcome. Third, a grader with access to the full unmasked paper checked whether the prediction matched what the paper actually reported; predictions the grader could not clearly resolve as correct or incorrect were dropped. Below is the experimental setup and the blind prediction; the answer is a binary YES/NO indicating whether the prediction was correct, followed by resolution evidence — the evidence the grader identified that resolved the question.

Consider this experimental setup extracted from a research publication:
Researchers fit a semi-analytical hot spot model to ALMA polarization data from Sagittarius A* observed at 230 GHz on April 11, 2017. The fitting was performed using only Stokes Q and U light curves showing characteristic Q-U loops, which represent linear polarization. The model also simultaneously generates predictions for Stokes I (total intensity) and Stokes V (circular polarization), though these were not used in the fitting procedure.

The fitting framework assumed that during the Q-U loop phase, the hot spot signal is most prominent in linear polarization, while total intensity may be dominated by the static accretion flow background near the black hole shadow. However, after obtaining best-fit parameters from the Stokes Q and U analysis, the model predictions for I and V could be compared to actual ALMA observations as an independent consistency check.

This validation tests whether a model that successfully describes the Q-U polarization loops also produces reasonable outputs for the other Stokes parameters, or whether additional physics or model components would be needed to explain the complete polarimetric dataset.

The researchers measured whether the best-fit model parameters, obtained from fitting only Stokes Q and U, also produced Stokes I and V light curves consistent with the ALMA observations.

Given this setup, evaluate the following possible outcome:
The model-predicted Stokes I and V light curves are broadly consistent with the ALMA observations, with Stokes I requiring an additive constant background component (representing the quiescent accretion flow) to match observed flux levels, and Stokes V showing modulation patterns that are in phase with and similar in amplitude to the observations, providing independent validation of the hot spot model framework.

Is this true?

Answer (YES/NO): NO